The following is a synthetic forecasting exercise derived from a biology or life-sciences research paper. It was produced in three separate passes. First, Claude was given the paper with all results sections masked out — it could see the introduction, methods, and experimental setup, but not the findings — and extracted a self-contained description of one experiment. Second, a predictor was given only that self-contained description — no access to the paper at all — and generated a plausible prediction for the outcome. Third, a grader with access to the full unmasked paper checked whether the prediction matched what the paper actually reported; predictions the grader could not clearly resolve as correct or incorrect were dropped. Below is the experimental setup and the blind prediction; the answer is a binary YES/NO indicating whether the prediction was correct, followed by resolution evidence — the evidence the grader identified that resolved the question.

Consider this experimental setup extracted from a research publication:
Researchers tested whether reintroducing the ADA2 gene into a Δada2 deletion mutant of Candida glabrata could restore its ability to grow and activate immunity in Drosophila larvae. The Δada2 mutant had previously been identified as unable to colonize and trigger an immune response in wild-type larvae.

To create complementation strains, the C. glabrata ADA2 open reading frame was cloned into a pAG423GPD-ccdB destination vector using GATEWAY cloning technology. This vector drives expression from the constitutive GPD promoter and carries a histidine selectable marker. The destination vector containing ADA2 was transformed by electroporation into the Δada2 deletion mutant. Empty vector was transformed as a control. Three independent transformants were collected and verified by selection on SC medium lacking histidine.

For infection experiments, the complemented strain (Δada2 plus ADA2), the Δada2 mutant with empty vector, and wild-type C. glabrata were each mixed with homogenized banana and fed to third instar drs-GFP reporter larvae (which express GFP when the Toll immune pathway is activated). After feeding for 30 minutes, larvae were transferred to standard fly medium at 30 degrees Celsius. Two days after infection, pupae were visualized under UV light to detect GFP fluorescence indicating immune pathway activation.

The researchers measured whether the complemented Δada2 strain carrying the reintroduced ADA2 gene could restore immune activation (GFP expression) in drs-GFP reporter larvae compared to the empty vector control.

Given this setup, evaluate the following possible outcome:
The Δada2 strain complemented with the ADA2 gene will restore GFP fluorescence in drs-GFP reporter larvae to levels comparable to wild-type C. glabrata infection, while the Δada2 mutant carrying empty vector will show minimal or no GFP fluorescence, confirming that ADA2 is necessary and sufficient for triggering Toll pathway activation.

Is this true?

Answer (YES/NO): YES